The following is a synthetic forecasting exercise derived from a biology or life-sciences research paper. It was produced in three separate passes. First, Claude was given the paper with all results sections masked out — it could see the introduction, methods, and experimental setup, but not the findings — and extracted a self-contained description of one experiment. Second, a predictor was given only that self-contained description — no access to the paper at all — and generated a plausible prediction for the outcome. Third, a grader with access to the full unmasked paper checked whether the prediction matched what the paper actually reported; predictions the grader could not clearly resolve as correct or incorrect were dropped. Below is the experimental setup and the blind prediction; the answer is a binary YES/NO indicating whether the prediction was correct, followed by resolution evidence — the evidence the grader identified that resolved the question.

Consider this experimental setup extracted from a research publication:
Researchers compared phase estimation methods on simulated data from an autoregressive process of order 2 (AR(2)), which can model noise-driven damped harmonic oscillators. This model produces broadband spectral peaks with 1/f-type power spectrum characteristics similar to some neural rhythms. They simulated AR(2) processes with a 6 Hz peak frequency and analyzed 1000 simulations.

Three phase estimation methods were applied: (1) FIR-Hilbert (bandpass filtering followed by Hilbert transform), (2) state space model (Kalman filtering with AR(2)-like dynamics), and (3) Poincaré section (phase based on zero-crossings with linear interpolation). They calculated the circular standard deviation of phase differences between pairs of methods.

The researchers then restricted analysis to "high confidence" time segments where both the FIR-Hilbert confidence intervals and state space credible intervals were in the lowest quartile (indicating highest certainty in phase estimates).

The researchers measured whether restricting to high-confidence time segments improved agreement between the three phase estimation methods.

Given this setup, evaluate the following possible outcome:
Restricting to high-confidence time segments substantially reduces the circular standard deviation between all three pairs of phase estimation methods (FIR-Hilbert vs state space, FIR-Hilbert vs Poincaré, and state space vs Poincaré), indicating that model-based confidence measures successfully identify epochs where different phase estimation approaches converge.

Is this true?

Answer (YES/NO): YES